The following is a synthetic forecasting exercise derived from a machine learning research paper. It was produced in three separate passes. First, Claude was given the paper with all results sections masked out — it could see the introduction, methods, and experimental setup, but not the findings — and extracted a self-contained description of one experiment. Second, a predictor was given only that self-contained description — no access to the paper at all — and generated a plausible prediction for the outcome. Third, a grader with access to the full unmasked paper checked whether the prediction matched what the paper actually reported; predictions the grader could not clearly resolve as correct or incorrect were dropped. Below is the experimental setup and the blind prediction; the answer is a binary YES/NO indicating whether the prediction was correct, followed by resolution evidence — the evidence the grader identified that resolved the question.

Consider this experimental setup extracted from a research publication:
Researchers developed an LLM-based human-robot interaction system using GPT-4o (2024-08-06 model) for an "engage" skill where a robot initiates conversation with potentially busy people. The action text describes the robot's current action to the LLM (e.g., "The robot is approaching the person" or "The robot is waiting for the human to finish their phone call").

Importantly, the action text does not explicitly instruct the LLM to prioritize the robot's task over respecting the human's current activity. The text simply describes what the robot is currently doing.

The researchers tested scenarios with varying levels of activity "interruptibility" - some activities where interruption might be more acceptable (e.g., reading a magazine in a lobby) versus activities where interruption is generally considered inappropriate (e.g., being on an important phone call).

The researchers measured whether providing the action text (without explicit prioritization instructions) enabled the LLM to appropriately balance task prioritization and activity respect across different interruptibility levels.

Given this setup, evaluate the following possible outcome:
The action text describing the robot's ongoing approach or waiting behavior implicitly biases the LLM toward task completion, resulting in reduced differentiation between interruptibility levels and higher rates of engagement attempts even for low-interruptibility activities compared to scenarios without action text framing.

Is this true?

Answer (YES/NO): NO